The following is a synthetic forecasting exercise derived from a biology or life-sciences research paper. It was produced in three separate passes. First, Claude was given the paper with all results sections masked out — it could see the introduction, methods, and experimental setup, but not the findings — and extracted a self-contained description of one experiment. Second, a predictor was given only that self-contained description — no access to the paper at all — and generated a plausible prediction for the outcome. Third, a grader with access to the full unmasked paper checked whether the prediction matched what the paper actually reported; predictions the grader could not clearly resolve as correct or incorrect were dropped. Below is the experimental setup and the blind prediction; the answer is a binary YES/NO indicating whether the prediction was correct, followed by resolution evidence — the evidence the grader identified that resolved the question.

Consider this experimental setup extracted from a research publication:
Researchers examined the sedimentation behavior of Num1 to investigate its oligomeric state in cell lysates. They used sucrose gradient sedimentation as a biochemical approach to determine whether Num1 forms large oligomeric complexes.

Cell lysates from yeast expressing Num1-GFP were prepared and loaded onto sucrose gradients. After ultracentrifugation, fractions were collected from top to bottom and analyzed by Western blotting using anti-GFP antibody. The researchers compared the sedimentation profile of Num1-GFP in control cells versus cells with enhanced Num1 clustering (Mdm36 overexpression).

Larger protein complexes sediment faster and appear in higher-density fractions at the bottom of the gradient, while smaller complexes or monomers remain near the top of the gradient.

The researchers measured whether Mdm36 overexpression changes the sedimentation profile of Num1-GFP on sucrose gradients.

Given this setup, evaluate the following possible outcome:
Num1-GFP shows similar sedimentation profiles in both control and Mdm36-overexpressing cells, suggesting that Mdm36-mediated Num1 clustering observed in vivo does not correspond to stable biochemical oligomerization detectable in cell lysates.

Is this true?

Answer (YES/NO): NO